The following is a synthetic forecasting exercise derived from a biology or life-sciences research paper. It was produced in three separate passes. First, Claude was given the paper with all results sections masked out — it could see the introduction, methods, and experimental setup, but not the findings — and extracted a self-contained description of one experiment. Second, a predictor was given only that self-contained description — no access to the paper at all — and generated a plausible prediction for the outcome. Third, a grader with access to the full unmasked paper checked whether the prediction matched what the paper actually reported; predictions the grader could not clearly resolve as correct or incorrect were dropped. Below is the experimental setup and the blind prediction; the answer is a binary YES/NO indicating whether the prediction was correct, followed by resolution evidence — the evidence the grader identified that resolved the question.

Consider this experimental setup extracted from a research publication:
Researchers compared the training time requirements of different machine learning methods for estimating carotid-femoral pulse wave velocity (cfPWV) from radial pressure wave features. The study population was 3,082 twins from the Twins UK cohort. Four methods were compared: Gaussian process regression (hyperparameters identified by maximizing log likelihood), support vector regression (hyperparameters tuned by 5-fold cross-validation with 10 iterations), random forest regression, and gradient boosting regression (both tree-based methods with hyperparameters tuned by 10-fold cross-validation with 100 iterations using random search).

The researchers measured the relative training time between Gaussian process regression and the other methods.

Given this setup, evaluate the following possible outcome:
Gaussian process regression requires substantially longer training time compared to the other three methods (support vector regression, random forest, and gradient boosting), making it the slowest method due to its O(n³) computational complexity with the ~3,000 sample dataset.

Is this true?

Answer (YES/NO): NO